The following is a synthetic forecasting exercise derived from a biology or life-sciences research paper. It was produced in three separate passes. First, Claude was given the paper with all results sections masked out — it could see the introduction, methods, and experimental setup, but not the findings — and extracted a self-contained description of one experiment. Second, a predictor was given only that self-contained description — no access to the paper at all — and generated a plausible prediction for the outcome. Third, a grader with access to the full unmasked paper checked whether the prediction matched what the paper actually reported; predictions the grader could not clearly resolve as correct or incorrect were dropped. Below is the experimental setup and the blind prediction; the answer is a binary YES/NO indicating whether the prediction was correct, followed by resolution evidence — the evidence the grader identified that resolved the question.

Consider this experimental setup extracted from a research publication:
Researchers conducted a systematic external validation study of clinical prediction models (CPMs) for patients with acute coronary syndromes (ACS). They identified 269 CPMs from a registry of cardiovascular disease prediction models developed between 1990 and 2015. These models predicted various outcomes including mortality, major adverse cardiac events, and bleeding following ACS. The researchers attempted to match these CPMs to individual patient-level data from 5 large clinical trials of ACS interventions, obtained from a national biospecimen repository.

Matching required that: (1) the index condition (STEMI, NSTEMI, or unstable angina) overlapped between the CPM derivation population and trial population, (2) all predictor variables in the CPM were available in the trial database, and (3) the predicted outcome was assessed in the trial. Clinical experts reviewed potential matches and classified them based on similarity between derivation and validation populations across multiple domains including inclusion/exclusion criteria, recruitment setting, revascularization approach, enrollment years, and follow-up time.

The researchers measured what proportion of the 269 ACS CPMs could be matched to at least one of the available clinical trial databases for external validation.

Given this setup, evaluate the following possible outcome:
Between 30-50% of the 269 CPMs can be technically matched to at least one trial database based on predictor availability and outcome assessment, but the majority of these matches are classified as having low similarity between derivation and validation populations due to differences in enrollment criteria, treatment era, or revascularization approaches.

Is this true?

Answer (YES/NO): NO